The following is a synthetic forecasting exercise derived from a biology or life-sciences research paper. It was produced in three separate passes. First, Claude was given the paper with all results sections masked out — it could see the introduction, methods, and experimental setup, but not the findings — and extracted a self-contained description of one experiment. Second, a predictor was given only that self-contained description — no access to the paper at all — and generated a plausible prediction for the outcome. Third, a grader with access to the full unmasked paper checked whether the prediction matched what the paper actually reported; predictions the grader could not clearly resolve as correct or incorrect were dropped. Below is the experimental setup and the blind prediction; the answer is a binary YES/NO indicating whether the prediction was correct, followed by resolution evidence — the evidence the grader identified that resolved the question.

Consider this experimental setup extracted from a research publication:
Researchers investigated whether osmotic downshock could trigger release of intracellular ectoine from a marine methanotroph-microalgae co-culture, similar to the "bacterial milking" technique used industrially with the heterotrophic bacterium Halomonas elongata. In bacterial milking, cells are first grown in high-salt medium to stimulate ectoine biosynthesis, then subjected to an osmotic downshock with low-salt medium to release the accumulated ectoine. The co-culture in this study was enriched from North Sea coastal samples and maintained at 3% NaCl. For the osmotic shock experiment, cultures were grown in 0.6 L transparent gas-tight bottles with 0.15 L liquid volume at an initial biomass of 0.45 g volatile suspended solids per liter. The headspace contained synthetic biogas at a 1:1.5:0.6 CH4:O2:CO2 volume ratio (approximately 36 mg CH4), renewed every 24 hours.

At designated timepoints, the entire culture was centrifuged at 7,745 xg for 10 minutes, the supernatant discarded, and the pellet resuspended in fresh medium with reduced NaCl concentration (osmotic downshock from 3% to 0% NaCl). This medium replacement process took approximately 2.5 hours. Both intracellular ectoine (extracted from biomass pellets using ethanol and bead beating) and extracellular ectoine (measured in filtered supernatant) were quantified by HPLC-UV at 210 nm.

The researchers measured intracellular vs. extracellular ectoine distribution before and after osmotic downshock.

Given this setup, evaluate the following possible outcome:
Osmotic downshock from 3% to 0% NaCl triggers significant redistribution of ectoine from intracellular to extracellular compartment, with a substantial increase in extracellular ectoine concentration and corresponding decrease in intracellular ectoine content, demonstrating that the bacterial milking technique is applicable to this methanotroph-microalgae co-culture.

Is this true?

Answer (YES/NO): NO